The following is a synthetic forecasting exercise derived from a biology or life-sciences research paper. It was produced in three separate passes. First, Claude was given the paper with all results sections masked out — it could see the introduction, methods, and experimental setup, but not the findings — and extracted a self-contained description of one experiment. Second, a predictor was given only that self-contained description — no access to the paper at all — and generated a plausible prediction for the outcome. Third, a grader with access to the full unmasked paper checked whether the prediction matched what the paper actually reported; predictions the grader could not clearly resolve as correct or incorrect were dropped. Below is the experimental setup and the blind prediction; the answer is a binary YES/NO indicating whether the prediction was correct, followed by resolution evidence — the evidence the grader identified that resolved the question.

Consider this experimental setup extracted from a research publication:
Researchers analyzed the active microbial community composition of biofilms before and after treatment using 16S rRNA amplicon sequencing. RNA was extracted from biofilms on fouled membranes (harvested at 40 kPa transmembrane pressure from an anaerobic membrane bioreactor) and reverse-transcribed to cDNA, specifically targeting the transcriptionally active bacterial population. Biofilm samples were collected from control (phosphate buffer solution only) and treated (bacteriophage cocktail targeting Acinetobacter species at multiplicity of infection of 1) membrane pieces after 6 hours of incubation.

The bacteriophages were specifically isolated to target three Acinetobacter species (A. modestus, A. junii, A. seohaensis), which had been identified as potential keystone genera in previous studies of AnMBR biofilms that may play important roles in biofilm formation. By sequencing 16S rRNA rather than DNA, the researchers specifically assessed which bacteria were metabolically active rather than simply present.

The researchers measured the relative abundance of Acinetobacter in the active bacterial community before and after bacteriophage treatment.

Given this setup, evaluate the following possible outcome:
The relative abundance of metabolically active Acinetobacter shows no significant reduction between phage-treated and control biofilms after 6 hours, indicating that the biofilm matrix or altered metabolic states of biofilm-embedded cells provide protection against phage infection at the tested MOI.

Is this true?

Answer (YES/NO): NO